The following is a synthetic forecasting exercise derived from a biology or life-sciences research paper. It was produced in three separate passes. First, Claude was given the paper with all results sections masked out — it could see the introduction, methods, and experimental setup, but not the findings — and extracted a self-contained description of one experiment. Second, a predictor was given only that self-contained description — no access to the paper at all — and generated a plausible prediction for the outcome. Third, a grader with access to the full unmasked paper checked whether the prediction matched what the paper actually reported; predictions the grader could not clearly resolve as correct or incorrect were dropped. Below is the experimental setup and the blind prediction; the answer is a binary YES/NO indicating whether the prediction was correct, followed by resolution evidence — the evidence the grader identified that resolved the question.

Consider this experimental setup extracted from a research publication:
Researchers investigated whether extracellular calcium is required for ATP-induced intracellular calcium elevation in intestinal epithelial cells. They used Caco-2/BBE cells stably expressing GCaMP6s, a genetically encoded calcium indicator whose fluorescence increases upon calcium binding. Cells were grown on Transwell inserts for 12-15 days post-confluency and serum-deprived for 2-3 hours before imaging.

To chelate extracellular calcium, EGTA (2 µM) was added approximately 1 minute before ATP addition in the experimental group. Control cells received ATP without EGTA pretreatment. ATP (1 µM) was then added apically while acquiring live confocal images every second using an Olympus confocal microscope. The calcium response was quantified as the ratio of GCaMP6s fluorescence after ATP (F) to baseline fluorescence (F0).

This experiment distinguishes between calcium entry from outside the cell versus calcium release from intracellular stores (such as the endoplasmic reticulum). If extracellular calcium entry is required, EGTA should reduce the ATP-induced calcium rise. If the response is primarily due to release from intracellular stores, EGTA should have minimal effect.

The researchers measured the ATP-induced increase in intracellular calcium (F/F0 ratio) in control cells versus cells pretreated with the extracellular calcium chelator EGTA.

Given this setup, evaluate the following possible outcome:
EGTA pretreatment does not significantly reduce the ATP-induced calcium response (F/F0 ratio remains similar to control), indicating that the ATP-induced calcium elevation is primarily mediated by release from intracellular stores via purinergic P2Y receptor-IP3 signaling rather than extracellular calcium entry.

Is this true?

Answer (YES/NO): YES